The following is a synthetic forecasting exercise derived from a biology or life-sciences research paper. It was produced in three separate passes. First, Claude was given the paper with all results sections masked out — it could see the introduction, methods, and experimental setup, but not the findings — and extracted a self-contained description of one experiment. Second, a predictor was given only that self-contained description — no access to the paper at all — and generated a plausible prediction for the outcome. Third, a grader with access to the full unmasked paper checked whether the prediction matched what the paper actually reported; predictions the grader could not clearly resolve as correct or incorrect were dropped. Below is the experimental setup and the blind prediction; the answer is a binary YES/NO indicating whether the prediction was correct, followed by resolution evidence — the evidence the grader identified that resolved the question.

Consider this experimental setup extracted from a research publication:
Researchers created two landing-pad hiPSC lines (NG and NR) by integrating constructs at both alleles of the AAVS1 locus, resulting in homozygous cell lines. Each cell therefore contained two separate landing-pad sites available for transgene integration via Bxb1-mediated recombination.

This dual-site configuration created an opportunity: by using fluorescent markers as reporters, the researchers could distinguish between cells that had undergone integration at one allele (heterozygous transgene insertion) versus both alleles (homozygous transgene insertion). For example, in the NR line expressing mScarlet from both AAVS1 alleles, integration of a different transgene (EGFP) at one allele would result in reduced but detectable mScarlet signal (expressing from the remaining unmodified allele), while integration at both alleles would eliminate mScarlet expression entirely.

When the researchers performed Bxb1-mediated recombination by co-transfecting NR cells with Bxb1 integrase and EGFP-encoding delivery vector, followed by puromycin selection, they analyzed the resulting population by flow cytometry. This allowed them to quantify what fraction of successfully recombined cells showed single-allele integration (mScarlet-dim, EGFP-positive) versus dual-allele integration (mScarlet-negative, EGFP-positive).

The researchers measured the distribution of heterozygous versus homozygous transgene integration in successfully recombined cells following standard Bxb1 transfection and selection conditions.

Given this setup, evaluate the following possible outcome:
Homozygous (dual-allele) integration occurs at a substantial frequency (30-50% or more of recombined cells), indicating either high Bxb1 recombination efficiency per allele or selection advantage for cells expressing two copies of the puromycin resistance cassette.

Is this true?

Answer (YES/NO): YES